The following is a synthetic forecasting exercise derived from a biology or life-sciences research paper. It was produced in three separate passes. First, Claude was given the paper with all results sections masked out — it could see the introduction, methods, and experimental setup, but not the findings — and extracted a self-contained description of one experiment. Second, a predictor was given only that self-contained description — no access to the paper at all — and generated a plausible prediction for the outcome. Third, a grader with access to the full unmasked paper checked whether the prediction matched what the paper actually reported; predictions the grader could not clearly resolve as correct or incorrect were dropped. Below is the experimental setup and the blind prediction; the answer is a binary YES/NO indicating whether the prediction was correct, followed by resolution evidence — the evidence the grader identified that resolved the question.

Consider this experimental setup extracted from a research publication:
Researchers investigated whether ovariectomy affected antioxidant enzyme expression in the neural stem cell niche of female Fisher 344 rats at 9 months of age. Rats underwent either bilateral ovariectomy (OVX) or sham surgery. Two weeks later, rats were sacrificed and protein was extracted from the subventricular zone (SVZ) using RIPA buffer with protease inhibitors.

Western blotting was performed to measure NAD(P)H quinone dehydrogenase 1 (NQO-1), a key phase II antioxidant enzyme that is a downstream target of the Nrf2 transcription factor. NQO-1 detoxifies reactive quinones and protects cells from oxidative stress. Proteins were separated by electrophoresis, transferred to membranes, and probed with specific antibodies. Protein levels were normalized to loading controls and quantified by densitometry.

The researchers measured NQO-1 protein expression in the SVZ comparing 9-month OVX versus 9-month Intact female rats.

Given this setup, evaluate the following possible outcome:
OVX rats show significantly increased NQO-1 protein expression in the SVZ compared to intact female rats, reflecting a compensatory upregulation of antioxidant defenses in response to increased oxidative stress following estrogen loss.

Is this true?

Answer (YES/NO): NO